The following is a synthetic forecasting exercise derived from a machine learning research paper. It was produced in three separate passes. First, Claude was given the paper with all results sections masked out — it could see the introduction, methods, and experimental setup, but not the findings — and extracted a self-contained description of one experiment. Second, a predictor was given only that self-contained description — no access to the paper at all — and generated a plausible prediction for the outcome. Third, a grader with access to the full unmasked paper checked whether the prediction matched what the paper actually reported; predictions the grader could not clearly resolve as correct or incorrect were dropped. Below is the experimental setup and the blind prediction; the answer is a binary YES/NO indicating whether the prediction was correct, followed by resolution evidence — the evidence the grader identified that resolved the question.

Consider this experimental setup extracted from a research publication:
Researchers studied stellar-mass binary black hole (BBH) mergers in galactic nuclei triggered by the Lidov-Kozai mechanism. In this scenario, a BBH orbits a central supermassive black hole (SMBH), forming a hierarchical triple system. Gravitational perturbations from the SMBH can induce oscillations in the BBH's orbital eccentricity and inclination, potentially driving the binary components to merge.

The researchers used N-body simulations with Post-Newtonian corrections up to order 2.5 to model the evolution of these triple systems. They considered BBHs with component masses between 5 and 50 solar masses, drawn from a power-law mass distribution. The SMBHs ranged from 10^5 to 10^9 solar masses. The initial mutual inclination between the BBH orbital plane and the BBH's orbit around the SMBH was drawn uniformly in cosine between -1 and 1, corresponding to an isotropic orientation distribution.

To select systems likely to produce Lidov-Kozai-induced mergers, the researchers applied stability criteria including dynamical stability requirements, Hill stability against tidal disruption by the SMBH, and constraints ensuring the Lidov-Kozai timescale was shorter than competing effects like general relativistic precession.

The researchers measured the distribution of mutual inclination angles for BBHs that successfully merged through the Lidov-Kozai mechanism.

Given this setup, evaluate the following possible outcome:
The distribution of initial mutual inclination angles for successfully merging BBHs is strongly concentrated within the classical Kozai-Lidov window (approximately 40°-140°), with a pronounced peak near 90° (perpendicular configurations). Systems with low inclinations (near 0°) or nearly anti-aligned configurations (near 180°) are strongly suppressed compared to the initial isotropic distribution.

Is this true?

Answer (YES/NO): YES